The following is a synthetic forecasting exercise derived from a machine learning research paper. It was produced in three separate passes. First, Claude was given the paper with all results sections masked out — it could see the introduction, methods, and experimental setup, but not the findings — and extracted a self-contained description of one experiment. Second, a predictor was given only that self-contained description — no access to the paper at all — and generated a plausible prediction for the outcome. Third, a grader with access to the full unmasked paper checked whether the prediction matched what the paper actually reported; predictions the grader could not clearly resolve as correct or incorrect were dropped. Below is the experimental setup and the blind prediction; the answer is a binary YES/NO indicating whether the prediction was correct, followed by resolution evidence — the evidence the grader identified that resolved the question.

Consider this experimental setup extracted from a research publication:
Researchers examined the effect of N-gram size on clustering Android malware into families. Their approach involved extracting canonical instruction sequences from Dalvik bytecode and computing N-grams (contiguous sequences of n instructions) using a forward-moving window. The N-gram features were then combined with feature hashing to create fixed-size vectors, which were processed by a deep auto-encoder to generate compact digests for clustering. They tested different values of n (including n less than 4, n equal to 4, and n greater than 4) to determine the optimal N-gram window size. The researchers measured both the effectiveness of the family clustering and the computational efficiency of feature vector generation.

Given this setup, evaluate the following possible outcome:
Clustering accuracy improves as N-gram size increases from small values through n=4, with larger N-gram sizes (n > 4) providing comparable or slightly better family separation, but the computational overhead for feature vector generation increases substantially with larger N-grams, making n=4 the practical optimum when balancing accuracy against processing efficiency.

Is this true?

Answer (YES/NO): NO